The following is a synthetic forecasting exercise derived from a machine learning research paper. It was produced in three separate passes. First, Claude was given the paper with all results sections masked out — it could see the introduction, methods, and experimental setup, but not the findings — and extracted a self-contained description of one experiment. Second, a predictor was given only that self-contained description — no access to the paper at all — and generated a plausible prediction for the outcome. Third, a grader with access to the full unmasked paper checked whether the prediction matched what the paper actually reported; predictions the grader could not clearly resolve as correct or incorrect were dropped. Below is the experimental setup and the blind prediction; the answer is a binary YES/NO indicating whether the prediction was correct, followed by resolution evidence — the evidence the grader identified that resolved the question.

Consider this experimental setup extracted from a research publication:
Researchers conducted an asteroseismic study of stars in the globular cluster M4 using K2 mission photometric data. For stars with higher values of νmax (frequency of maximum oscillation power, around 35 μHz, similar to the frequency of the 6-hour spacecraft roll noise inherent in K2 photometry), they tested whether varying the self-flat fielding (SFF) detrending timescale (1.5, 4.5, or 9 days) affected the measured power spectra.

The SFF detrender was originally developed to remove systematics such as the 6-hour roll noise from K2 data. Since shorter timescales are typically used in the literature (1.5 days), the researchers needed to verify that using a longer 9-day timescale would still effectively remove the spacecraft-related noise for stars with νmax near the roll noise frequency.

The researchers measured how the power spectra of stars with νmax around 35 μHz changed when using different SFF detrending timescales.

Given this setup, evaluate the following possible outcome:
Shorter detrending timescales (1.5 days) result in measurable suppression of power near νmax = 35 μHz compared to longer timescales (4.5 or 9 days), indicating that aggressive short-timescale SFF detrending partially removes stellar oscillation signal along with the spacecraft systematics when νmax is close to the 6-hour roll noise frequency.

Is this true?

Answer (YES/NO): NO